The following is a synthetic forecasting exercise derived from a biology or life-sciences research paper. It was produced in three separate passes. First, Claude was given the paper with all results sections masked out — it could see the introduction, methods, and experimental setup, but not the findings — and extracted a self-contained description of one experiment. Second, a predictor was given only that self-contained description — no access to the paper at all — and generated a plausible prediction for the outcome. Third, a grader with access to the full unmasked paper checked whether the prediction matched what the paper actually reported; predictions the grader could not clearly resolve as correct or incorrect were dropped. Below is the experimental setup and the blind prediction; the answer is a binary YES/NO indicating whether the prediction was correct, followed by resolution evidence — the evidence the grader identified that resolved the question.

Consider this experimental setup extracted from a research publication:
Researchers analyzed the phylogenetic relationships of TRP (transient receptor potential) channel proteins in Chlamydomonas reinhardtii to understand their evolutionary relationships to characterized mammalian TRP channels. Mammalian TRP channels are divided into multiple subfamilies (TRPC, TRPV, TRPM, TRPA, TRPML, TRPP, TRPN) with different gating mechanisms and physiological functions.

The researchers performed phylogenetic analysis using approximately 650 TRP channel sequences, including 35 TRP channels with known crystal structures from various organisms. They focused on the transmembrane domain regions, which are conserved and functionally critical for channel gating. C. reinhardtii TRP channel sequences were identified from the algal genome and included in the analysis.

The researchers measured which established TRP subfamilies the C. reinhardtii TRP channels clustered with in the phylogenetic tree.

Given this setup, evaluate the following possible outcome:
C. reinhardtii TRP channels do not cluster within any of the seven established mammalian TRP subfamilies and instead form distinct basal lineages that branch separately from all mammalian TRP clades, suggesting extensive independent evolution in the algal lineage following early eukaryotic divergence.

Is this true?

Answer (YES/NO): NO